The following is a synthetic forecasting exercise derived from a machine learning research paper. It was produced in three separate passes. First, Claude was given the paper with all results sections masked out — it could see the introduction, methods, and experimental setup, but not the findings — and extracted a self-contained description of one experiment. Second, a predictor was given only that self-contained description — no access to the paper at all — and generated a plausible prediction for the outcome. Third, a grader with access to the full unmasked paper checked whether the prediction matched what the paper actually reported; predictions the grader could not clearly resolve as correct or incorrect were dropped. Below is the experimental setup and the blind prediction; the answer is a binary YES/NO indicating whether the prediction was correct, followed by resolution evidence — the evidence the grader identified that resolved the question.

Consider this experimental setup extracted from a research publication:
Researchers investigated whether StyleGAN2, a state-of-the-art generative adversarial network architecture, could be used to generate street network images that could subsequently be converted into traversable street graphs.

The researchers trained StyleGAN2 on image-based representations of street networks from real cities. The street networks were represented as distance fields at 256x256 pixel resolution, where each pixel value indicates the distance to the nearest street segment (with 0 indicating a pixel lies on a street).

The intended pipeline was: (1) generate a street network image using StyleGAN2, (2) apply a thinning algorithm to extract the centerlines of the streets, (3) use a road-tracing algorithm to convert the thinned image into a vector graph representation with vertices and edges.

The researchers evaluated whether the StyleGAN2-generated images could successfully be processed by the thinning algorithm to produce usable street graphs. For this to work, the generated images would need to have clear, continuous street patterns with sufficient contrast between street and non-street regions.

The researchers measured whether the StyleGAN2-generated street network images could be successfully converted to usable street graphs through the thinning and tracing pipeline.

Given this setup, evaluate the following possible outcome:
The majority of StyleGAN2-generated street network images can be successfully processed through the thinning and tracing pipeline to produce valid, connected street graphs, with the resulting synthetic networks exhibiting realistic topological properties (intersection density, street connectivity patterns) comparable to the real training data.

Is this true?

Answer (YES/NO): NO